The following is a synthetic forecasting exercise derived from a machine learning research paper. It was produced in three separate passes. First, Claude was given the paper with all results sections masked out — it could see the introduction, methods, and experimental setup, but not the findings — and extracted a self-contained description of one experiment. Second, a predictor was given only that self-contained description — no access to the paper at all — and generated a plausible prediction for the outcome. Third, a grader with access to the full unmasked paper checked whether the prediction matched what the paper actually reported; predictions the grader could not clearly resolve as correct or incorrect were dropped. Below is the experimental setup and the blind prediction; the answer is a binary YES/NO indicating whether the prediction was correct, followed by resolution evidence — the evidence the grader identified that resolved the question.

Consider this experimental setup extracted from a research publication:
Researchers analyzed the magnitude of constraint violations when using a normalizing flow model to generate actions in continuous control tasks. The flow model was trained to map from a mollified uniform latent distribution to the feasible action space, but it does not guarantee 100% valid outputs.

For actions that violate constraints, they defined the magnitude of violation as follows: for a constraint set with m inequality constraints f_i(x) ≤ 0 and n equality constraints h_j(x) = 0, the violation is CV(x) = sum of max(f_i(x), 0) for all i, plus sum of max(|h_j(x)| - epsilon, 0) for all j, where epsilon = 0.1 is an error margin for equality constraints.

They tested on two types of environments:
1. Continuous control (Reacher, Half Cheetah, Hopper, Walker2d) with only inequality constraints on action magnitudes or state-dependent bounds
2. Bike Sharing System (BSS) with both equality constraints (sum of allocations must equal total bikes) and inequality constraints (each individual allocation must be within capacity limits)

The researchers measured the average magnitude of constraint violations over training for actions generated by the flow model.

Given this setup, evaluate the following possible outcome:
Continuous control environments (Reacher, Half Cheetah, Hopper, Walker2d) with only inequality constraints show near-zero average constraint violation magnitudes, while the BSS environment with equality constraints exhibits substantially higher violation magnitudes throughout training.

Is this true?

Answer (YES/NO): NO